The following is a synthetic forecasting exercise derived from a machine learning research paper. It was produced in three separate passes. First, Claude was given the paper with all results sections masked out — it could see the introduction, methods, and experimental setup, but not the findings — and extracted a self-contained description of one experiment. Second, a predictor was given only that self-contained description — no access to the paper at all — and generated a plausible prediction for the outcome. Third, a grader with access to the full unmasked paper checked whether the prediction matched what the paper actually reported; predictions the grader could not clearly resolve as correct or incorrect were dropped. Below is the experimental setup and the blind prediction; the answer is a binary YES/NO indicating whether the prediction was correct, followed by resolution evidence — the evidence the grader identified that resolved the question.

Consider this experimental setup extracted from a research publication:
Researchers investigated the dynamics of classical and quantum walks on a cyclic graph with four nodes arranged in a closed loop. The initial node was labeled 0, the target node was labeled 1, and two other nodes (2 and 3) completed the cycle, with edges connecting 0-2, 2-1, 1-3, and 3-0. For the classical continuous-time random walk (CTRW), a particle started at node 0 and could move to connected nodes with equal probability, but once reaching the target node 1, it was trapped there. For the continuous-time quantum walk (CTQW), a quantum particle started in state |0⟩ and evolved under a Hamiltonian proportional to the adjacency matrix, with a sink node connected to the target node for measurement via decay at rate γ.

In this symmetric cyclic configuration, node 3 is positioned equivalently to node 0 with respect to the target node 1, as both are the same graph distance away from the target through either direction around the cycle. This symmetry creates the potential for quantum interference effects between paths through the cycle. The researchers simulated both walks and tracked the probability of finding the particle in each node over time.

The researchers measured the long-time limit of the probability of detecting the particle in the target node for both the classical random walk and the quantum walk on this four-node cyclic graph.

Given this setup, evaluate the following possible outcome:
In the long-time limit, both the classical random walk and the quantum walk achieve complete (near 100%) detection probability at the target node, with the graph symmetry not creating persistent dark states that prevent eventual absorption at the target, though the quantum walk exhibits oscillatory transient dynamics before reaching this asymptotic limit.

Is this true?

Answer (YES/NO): NO